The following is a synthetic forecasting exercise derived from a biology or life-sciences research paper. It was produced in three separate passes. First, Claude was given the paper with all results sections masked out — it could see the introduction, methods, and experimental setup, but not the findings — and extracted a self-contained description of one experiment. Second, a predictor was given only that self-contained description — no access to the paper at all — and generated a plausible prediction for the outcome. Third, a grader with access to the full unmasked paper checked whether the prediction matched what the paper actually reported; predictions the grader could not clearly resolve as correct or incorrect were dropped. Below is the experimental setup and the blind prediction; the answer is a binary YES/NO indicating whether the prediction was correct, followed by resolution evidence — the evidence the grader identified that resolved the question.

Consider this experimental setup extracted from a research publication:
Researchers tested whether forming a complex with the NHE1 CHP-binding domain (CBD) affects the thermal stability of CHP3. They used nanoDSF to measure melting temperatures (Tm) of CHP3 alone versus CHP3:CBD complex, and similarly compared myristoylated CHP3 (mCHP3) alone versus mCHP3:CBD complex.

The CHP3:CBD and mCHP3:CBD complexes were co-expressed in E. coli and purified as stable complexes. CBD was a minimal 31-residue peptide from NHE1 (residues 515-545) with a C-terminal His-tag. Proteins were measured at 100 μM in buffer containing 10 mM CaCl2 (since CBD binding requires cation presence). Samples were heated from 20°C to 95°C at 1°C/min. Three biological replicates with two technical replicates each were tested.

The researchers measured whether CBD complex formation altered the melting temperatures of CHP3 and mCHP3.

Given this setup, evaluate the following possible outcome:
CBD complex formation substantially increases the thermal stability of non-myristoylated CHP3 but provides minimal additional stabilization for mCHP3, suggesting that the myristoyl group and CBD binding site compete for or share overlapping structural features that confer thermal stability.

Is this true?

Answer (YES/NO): NO